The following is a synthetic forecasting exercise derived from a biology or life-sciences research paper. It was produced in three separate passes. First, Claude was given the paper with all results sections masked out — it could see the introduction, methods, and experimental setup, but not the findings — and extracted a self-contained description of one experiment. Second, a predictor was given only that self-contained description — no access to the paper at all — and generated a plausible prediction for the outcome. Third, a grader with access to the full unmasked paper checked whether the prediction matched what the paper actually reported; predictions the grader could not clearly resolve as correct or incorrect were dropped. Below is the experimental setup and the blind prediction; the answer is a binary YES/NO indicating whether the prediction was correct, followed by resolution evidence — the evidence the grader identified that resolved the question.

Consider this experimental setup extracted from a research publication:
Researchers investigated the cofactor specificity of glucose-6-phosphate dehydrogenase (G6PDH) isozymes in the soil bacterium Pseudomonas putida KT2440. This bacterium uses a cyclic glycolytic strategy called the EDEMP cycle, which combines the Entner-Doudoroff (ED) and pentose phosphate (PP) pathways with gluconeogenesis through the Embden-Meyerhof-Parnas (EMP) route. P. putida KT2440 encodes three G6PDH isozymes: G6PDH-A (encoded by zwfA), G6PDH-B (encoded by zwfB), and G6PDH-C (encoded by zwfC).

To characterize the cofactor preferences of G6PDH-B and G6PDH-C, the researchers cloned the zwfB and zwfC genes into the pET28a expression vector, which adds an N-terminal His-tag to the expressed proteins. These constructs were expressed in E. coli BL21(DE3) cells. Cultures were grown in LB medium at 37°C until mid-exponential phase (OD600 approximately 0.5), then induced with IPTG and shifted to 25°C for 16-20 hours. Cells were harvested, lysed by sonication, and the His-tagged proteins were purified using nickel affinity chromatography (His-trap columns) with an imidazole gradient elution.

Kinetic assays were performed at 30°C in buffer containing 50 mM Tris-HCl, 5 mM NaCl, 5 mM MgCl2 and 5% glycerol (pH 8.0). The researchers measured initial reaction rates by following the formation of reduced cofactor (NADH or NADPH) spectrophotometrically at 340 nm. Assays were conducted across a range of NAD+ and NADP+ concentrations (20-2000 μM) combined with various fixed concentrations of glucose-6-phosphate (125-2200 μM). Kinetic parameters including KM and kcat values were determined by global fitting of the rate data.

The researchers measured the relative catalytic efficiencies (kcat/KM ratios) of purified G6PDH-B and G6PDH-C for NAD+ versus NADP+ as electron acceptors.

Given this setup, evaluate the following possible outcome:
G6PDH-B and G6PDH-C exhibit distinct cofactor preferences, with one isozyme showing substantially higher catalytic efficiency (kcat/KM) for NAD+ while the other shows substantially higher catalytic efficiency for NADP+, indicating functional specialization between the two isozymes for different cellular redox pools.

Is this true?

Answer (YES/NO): NO